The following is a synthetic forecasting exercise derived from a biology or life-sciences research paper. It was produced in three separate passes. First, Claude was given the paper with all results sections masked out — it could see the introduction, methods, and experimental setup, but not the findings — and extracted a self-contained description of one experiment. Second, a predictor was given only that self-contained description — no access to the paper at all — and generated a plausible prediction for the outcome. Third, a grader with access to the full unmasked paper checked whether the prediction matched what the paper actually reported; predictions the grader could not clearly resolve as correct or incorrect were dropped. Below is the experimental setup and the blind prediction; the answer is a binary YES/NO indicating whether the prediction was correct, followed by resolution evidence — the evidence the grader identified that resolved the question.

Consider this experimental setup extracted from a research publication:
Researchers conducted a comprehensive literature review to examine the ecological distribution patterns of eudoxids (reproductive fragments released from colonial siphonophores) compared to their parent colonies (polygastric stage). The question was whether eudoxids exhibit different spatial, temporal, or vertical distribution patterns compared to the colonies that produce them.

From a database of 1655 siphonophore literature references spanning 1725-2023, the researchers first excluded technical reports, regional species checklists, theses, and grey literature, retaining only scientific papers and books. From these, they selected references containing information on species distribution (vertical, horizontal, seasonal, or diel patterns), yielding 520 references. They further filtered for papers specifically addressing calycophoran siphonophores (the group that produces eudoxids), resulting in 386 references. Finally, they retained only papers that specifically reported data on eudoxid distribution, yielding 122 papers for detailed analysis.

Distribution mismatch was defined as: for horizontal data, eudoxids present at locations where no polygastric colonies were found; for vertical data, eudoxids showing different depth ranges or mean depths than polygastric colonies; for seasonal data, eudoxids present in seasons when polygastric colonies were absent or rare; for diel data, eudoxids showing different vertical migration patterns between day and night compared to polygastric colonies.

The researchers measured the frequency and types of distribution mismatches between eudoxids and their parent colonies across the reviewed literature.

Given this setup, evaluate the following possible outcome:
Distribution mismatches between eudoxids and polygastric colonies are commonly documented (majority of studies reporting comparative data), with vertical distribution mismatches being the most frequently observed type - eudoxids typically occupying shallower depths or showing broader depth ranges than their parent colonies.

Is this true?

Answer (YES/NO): NO